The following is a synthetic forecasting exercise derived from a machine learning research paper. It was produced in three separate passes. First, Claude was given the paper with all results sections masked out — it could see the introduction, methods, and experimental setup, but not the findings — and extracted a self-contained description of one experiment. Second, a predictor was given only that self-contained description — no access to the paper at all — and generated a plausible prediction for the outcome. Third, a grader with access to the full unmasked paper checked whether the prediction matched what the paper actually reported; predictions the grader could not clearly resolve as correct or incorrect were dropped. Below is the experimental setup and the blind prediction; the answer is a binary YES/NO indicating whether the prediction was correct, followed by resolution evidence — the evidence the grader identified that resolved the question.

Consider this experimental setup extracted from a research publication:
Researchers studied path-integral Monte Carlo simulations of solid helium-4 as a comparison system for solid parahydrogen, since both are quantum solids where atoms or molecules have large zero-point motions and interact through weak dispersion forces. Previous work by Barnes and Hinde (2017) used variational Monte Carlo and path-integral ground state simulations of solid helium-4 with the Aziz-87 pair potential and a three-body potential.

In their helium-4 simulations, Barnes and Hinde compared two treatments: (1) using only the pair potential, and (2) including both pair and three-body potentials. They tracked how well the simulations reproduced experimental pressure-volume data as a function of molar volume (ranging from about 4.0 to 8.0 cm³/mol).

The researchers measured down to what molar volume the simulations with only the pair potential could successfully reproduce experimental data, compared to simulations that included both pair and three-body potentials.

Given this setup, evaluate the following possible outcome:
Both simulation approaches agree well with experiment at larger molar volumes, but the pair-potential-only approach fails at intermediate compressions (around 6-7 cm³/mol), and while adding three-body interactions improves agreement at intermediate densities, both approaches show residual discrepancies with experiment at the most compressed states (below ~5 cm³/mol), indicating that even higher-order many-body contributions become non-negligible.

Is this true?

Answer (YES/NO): NO